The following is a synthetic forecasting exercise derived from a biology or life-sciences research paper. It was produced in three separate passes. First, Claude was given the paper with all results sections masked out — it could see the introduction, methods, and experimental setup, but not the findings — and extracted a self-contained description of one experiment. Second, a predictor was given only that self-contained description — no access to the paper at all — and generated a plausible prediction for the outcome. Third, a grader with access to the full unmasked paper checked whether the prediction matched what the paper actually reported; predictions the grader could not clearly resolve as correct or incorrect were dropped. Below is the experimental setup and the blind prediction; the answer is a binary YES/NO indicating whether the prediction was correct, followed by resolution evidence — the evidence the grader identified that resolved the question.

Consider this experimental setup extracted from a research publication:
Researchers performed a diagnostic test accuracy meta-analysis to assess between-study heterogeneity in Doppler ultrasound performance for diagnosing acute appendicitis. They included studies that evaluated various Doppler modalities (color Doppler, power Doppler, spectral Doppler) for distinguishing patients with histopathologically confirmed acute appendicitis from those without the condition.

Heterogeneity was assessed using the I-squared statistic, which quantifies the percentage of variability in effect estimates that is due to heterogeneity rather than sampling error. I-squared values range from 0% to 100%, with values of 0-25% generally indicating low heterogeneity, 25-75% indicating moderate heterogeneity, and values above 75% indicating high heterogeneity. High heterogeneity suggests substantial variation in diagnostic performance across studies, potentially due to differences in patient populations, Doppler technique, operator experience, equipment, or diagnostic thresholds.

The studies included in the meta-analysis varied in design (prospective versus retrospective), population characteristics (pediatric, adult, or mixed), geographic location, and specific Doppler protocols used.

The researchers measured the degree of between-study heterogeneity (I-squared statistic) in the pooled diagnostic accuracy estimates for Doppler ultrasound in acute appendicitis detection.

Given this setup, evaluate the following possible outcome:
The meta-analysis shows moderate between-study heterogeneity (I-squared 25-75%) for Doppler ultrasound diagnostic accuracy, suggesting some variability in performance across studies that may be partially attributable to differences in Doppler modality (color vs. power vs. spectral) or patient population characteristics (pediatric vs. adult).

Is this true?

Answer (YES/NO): NO